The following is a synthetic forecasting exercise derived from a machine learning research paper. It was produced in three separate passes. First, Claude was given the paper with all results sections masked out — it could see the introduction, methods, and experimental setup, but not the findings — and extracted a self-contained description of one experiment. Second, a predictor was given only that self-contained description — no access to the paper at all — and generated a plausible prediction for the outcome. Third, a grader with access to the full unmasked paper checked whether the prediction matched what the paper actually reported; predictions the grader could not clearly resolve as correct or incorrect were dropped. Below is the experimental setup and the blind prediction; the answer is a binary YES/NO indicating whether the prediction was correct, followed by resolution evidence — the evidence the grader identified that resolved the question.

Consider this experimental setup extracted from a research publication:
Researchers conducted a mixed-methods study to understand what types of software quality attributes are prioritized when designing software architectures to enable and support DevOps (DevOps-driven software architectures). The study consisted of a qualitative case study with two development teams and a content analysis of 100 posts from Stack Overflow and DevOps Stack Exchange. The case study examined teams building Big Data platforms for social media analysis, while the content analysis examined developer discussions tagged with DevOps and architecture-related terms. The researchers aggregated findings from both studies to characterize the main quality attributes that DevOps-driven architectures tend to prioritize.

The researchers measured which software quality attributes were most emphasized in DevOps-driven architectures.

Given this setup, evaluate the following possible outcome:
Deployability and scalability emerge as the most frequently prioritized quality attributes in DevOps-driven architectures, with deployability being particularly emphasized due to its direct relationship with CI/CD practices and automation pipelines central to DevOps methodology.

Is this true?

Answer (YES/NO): NO